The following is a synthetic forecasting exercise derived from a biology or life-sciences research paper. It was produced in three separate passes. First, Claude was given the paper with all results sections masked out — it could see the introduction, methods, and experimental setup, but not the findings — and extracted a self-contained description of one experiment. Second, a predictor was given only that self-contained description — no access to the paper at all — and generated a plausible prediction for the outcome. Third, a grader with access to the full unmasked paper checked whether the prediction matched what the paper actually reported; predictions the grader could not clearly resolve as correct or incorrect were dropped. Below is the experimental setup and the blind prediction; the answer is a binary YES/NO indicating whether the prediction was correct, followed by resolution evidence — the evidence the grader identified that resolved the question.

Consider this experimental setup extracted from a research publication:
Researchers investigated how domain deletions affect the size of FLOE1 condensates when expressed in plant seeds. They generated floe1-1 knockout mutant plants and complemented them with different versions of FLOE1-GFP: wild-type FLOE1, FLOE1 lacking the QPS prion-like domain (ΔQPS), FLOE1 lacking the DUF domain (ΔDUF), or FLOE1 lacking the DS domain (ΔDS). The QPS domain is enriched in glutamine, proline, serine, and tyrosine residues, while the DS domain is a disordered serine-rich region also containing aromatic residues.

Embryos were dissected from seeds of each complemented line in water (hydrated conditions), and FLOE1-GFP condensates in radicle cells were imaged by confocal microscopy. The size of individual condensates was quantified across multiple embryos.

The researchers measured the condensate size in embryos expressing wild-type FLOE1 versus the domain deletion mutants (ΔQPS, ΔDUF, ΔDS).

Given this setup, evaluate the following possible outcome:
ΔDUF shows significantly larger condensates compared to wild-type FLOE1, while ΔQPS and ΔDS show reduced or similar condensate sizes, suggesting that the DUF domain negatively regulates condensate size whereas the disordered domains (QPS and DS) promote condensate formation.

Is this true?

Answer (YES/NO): NO